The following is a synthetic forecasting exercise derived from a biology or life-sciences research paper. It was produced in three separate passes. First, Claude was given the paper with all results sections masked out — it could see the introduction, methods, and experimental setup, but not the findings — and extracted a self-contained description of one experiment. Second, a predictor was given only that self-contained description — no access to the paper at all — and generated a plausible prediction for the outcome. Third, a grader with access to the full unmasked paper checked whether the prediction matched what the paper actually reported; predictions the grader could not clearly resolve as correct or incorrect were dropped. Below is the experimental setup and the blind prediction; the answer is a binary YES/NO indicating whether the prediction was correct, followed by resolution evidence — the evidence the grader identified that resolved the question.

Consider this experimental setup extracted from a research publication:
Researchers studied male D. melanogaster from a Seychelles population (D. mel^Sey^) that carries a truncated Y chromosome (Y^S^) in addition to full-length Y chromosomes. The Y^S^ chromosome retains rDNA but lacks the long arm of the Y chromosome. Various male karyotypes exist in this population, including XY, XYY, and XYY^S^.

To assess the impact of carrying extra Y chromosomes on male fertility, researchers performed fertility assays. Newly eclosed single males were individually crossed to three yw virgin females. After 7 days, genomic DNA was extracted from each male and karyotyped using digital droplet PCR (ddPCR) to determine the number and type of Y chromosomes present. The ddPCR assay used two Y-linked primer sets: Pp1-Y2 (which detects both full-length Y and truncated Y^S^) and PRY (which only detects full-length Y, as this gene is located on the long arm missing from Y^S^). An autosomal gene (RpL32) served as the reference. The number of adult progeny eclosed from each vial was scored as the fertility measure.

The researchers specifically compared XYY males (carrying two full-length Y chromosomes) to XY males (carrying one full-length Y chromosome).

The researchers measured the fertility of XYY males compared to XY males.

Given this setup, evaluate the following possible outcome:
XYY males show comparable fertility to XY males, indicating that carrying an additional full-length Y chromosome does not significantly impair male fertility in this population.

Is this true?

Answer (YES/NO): YES